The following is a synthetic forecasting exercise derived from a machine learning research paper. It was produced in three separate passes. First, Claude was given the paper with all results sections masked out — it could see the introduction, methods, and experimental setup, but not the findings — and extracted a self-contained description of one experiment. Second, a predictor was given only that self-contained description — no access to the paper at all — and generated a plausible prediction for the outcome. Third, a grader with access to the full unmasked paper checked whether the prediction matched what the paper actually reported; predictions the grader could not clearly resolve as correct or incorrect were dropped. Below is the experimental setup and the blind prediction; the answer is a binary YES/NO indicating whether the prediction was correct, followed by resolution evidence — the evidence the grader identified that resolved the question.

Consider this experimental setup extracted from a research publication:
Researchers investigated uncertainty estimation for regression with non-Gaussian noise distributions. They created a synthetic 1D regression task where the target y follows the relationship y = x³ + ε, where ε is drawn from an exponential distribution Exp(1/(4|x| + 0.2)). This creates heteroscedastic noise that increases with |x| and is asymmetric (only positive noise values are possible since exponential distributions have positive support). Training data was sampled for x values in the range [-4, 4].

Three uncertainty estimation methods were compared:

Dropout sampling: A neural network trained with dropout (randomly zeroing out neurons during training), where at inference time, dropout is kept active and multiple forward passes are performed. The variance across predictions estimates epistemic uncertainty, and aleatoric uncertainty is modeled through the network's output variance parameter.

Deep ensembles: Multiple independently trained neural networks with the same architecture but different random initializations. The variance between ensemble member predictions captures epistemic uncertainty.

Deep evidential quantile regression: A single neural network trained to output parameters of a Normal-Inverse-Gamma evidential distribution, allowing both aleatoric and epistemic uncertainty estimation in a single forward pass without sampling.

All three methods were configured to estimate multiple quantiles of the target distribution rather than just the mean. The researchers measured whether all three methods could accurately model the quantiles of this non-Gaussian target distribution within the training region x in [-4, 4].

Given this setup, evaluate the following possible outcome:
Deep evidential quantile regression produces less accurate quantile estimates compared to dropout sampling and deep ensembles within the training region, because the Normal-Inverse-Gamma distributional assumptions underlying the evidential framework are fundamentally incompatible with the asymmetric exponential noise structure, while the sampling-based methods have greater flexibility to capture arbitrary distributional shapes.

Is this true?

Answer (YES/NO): NO